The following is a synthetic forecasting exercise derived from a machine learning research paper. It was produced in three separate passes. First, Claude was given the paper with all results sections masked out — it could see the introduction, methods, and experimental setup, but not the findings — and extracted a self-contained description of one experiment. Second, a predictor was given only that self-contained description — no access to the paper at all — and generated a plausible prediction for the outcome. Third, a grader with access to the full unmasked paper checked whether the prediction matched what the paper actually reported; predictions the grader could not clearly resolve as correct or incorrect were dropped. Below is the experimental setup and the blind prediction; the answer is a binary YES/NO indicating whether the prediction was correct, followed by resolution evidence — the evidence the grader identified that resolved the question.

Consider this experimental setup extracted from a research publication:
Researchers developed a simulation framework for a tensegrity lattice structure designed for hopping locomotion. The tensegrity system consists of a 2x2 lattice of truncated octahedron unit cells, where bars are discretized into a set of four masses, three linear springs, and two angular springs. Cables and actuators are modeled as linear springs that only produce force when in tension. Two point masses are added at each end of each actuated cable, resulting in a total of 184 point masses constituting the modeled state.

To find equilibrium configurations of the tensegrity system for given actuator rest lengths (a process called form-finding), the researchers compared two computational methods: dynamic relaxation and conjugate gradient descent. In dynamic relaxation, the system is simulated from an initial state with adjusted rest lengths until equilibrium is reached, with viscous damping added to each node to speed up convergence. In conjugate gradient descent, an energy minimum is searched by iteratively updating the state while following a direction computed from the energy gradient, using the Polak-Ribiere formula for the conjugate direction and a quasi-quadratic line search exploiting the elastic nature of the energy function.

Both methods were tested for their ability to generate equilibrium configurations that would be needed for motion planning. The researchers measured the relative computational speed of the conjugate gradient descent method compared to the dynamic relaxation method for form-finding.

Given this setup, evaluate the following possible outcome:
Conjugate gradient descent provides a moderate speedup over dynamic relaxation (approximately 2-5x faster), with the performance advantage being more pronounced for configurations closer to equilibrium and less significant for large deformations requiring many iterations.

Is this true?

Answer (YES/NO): NO